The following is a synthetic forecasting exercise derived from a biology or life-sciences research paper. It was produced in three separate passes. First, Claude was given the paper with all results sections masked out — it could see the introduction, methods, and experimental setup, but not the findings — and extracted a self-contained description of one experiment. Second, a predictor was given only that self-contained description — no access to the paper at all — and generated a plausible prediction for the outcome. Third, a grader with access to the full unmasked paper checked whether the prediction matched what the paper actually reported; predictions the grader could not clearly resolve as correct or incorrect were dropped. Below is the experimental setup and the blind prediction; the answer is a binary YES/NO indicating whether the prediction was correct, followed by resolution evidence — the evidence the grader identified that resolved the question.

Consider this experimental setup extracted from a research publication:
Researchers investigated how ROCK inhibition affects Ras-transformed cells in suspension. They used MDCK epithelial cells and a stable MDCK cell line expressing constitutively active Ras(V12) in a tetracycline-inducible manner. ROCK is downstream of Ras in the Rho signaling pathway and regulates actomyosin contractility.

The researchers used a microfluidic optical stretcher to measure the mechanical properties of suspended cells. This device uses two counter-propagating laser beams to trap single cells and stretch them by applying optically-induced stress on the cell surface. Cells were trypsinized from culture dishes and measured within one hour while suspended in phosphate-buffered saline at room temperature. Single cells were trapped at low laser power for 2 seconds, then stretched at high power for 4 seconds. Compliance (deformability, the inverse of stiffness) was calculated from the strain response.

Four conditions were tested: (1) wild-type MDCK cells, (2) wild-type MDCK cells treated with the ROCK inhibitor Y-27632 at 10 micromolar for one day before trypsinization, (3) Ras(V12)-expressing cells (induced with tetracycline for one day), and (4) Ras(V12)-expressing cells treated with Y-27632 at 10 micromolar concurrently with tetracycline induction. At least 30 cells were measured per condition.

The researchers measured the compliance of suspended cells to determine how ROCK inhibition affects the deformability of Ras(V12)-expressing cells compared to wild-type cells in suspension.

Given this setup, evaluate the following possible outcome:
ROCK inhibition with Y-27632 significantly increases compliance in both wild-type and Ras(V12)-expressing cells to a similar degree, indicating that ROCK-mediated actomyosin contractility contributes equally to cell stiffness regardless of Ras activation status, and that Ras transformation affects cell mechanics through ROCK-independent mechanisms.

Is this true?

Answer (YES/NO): NO